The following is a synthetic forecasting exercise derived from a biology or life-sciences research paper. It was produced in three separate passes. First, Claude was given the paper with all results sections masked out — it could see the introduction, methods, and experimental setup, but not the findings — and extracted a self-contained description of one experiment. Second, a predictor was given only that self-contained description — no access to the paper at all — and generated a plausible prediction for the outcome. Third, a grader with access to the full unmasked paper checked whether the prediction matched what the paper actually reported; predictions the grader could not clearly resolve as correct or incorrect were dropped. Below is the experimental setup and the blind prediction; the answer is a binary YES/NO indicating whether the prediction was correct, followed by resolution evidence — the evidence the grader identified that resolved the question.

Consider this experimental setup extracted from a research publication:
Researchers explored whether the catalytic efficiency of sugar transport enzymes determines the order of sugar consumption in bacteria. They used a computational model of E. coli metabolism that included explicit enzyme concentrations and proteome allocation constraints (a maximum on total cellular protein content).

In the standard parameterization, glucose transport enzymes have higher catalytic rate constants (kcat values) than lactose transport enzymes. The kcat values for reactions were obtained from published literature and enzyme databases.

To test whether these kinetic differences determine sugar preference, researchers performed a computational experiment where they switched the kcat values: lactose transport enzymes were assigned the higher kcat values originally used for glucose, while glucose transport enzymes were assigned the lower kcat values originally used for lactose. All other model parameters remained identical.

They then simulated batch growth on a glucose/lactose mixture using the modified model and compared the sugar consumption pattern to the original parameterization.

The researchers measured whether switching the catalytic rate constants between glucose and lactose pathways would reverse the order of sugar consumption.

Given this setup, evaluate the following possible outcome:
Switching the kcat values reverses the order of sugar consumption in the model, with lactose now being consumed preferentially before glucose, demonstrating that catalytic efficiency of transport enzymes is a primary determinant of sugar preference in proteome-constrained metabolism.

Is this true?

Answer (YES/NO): NO